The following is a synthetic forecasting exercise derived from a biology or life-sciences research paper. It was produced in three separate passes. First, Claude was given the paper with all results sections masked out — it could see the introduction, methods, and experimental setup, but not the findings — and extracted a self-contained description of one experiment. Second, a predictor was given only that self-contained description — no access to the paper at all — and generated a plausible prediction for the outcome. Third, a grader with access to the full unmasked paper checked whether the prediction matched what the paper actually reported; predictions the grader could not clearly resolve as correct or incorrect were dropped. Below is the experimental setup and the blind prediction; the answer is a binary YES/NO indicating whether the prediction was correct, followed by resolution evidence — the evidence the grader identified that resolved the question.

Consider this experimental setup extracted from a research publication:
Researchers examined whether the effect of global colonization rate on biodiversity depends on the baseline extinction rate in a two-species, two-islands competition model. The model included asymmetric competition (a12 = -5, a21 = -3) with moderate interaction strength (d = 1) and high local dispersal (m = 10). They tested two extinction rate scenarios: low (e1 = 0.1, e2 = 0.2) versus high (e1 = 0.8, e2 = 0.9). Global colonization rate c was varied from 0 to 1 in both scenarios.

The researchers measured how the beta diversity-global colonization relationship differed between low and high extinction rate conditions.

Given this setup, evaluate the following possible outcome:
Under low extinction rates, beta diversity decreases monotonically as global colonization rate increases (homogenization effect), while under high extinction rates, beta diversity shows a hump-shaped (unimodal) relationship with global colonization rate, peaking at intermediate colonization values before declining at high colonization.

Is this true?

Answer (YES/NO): NO